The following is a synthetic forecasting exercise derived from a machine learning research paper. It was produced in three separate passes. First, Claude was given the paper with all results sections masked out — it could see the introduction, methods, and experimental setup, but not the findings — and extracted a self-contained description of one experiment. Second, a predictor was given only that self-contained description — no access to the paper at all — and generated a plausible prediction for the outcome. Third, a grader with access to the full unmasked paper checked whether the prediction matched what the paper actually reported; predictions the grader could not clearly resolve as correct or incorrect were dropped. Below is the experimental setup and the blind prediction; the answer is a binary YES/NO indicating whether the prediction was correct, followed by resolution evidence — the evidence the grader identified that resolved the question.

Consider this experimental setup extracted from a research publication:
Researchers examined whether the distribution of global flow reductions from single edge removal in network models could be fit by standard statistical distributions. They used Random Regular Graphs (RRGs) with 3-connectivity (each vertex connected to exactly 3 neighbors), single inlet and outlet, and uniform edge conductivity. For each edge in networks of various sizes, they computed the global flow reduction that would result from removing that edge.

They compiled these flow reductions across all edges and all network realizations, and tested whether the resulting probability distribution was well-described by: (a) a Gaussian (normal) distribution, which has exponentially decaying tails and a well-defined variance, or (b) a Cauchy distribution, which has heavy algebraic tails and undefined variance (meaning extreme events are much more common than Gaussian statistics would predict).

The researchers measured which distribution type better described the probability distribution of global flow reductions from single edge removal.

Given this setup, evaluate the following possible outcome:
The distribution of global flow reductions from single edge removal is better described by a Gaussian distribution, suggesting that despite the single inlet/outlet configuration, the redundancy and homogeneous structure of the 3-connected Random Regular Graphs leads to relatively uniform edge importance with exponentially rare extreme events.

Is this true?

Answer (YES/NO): NO